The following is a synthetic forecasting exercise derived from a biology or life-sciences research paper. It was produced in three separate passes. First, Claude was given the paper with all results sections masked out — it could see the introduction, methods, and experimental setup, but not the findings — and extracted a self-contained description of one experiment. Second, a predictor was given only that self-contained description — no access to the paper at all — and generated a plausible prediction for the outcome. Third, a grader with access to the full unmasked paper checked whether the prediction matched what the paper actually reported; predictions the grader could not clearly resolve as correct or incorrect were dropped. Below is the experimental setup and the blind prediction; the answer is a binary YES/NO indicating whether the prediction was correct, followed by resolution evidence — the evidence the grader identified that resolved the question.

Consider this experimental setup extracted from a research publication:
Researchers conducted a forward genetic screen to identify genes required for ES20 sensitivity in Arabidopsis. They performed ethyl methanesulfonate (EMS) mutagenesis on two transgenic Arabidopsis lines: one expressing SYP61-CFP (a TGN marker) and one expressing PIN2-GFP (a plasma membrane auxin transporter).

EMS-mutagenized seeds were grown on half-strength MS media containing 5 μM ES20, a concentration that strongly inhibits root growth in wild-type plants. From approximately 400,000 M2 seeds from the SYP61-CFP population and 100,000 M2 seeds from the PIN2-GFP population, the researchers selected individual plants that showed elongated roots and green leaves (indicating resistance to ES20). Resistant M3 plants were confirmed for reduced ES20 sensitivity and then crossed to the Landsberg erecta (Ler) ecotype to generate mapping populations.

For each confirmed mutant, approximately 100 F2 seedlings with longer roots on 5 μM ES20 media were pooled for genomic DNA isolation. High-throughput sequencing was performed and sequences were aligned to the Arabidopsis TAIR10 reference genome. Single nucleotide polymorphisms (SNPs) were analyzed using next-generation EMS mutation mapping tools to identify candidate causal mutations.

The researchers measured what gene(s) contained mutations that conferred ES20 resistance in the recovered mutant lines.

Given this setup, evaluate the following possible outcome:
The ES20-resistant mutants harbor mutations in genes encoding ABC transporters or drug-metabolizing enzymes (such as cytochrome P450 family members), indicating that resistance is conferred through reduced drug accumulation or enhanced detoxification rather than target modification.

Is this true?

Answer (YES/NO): NO